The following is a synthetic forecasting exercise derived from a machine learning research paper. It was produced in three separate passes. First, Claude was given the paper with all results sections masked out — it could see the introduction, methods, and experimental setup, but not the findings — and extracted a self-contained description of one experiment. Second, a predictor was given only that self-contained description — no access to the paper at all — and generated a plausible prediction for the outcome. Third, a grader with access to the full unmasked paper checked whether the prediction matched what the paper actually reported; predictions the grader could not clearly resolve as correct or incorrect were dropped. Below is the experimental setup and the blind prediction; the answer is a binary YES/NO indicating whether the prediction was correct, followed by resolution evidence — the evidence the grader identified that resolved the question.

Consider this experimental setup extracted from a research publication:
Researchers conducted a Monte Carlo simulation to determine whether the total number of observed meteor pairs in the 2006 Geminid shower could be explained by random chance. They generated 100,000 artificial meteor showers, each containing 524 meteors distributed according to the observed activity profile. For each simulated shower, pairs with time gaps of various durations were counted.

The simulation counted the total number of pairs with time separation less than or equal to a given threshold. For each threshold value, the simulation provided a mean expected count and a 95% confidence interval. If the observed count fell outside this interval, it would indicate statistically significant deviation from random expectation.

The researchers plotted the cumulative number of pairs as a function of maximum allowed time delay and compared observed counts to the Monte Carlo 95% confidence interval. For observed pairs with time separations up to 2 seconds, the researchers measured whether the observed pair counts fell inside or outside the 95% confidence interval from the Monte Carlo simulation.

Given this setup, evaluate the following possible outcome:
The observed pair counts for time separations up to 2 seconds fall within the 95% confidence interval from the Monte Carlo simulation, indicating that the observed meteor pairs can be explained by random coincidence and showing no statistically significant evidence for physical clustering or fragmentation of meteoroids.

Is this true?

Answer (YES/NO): YES